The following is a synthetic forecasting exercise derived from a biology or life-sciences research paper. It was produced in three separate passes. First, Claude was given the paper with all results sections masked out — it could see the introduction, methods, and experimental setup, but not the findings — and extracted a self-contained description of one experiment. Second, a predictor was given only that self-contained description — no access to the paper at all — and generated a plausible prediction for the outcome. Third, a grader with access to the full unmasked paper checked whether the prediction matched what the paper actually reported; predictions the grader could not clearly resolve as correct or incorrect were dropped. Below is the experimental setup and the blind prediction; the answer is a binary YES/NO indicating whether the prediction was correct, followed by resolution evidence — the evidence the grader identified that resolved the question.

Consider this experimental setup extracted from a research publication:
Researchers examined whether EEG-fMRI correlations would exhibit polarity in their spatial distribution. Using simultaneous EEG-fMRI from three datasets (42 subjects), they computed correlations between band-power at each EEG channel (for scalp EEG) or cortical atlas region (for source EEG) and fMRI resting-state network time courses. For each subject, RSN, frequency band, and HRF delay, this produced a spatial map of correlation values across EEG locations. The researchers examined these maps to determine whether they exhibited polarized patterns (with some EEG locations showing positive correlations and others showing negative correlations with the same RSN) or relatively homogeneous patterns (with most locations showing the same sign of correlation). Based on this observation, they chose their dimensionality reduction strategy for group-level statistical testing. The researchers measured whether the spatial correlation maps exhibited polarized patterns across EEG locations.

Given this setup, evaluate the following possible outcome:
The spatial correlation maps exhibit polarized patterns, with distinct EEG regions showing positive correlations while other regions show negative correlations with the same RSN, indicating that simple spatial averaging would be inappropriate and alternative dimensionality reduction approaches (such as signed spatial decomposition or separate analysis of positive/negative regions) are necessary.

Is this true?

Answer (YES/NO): NO